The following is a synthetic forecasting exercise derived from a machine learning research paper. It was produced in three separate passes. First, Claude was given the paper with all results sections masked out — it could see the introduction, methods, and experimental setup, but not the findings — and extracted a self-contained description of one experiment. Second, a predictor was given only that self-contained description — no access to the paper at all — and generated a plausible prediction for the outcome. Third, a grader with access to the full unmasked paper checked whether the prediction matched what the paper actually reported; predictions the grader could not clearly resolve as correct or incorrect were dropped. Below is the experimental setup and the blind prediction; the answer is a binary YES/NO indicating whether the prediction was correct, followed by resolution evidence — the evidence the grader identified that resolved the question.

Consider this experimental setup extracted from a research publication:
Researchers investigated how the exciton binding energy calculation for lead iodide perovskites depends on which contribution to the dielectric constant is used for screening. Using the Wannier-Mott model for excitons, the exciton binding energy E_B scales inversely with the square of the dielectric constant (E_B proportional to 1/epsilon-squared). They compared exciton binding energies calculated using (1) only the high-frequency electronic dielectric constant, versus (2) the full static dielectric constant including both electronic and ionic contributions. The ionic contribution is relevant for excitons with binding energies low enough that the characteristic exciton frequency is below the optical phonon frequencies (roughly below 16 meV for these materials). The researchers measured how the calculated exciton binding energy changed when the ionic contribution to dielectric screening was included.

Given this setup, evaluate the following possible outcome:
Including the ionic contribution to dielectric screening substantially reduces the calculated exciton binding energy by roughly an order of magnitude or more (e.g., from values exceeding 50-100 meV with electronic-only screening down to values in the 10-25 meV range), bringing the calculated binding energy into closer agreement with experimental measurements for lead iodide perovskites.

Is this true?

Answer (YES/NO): NO